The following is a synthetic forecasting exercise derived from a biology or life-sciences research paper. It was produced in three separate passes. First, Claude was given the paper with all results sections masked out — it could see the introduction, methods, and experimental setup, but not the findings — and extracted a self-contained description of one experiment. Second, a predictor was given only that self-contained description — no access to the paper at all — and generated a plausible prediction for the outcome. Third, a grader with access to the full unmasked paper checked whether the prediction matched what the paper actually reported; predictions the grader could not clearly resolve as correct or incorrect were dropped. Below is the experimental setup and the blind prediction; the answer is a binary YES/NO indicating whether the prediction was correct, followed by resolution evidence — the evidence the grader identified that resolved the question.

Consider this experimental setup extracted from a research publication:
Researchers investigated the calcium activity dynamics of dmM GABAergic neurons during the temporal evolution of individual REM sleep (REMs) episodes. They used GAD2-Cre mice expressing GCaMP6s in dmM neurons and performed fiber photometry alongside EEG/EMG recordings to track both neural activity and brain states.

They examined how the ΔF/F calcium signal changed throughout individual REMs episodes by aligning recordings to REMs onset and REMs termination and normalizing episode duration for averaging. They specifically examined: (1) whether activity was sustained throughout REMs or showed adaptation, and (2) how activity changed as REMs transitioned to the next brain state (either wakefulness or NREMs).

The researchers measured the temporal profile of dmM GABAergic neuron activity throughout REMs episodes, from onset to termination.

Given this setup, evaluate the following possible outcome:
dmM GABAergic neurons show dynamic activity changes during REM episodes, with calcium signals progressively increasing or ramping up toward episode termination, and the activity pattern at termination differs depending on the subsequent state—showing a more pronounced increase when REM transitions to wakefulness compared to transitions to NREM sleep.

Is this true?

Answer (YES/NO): NO